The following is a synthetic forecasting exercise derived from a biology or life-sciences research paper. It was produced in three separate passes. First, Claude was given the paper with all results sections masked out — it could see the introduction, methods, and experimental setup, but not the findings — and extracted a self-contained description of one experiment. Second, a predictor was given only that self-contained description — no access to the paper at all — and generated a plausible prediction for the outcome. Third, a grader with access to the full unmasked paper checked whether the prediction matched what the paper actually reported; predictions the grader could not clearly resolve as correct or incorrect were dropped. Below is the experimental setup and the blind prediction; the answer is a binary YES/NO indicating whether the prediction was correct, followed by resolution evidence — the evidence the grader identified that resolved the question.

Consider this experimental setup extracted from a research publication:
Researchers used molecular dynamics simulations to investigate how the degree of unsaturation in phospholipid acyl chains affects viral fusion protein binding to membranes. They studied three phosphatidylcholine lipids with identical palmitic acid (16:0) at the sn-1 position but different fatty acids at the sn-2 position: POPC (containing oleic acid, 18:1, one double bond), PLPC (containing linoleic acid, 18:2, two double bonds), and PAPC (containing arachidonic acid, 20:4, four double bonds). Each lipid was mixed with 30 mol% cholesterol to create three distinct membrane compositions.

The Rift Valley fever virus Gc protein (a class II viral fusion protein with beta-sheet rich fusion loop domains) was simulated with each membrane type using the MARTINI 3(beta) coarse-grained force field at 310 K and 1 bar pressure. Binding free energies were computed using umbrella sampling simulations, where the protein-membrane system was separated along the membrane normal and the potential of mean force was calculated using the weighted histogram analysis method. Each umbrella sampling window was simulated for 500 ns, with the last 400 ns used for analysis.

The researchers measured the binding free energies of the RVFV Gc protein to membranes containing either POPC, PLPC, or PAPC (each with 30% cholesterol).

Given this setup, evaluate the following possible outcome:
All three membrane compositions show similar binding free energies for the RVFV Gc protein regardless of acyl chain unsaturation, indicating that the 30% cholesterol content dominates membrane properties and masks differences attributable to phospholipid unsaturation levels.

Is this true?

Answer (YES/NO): NO